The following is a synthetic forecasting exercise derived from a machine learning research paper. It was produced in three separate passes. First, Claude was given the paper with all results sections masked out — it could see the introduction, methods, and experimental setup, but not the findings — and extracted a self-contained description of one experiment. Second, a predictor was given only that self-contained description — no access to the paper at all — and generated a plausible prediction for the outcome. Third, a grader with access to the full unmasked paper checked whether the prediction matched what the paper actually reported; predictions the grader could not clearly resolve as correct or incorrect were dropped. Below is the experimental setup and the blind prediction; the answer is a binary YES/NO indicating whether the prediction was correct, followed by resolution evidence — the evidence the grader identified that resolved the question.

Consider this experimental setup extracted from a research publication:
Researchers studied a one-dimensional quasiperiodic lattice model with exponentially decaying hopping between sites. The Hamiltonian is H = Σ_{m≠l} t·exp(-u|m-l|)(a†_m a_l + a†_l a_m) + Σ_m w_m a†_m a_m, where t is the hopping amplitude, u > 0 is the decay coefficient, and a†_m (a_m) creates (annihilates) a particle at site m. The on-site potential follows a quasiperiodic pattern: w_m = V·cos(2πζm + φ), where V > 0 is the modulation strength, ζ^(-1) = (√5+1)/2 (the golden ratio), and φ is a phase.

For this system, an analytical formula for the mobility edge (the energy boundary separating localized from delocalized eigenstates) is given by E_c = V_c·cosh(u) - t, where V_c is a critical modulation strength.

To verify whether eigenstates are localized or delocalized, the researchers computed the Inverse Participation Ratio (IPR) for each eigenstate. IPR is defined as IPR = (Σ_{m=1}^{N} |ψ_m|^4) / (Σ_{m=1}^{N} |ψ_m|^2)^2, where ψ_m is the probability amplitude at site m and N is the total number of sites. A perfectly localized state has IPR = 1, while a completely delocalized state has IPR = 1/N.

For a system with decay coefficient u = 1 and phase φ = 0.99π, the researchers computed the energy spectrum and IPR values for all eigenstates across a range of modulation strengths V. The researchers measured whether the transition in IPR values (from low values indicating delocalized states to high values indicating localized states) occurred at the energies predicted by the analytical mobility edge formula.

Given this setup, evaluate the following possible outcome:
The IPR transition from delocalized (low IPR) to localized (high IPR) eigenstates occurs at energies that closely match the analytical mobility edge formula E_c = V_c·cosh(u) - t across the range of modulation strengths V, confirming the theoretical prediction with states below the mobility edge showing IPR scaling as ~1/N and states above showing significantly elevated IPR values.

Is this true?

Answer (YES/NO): YES